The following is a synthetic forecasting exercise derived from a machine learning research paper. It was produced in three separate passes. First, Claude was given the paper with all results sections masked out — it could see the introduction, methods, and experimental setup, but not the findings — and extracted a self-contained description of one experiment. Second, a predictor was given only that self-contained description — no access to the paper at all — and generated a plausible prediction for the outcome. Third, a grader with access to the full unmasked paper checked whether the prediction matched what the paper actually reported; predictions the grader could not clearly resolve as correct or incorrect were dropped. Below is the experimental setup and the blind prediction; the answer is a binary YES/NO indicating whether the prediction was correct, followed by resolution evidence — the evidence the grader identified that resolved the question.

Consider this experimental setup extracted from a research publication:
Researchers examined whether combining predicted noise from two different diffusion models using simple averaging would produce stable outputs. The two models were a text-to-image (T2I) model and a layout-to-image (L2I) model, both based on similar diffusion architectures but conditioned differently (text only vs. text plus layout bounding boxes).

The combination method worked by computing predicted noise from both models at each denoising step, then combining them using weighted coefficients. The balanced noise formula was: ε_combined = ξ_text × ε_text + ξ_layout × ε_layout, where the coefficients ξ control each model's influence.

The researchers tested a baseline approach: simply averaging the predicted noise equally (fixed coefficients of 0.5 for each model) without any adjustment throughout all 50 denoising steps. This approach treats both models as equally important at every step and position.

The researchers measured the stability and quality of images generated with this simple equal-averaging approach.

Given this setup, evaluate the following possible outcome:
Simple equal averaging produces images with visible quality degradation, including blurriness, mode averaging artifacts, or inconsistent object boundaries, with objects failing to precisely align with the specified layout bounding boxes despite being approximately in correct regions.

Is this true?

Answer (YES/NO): NO